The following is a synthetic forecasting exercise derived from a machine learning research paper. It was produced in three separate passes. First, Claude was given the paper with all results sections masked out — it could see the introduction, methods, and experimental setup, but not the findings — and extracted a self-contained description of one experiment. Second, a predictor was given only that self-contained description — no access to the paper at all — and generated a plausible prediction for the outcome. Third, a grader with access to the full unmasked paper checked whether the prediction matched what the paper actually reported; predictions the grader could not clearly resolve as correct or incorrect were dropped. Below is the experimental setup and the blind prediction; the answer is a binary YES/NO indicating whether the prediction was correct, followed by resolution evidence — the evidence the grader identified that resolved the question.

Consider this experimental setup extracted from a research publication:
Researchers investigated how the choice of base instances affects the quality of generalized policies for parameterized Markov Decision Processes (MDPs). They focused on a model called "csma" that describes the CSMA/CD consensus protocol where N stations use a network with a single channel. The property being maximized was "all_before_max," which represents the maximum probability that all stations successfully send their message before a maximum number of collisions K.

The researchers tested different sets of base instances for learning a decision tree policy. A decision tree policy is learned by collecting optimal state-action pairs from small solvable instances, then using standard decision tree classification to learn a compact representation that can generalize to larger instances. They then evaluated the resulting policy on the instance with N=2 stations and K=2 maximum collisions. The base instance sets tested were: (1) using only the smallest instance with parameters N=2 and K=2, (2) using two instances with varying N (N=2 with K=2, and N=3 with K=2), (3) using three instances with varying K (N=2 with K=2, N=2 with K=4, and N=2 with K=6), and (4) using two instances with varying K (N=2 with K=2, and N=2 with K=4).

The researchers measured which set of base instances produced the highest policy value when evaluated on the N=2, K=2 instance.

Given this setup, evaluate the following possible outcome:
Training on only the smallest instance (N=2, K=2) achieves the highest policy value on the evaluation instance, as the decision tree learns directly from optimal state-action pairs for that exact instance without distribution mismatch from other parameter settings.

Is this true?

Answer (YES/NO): NO